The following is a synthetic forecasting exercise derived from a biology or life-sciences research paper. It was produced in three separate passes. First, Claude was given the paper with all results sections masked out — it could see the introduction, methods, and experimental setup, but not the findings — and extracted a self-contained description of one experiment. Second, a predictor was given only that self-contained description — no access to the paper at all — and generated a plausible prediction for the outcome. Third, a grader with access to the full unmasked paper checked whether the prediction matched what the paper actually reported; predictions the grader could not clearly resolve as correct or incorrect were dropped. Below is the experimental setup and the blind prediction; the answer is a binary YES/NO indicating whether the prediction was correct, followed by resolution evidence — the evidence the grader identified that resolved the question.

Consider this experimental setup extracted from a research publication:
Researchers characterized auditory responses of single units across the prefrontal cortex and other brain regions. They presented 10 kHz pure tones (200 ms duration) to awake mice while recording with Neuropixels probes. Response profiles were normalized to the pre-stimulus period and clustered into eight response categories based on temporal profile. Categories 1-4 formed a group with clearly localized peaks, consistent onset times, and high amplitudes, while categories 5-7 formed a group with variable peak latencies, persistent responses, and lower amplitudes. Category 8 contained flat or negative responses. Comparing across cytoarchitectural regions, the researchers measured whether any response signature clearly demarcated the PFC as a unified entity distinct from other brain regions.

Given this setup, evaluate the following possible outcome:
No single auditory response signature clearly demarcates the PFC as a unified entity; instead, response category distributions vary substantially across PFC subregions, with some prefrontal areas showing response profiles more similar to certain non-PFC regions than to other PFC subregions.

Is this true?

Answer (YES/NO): YES